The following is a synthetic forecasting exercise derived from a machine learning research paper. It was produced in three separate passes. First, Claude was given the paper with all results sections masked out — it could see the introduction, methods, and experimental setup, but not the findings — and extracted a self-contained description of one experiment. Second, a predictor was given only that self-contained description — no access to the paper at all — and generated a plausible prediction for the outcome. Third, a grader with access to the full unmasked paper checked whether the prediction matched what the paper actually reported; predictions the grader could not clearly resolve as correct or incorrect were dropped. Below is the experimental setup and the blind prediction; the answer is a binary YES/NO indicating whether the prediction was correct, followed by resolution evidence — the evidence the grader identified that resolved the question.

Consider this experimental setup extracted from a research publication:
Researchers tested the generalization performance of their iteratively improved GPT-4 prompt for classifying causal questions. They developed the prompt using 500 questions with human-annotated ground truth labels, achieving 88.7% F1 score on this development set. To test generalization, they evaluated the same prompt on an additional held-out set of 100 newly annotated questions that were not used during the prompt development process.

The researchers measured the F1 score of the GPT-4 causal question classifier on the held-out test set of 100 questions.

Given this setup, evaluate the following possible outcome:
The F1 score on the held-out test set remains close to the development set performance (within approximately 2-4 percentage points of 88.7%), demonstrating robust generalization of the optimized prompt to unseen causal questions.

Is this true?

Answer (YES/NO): YES